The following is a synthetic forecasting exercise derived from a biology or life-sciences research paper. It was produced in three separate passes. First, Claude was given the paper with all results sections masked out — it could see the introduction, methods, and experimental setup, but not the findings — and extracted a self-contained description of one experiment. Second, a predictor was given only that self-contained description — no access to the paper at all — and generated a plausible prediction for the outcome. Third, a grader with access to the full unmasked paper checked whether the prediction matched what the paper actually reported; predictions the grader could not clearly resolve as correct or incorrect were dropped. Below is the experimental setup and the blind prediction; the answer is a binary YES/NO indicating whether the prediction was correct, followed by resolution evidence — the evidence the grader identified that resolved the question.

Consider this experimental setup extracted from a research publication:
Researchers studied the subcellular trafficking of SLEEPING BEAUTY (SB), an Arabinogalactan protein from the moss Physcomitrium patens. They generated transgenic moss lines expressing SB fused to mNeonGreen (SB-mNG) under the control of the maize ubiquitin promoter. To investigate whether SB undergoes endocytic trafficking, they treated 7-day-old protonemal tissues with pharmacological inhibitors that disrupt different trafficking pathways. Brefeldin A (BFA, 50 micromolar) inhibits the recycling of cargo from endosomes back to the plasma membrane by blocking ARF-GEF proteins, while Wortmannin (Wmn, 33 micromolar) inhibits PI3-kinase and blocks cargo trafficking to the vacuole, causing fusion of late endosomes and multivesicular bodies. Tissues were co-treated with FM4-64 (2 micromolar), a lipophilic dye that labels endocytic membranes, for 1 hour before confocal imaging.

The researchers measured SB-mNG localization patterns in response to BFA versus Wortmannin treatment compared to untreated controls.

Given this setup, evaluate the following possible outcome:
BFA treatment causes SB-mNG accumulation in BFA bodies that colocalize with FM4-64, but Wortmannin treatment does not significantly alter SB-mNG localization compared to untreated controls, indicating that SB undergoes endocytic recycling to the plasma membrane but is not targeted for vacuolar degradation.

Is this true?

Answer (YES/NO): NO